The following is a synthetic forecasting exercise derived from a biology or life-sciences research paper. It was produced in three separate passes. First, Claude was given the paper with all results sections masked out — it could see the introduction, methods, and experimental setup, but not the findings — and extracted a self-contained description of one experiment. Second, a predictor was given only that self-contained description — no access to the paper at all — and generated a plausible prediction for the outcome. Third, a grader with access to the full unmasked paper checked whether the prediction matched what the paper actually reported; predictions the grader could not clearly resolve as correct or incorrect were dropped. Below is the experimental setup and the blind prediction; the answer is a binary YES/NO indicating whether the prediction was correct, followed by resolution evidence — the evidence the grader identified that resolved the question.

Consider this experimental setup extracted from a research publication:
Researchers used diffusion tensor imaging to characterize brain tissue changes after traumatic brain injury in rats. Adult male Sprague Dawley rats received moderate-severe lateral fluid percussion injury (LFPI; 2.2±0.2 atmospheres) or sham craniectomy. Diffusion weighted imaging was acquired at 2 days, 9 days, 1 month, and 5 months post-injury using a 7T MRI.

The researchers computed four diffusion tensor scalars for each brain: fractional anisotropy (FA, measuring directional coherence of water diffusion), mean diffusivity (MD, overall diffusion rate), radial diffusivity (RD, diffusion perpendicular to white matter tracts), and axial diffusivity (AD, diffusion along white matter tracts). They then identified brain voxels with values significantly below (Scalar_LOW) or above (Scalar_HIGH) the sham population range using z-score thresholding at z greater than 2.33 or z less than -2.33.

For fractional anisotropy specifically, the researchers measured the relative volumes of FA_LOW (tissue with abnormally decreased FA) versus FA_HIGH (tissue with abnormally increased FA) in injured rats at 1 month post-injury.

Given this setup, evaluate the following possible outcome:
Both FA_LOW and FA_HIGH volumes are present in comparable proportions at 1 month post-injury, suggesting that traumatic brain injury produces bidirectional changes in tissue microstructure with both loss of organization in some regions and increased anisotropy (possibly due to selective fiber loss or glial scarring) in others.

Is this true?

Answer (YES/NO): NO